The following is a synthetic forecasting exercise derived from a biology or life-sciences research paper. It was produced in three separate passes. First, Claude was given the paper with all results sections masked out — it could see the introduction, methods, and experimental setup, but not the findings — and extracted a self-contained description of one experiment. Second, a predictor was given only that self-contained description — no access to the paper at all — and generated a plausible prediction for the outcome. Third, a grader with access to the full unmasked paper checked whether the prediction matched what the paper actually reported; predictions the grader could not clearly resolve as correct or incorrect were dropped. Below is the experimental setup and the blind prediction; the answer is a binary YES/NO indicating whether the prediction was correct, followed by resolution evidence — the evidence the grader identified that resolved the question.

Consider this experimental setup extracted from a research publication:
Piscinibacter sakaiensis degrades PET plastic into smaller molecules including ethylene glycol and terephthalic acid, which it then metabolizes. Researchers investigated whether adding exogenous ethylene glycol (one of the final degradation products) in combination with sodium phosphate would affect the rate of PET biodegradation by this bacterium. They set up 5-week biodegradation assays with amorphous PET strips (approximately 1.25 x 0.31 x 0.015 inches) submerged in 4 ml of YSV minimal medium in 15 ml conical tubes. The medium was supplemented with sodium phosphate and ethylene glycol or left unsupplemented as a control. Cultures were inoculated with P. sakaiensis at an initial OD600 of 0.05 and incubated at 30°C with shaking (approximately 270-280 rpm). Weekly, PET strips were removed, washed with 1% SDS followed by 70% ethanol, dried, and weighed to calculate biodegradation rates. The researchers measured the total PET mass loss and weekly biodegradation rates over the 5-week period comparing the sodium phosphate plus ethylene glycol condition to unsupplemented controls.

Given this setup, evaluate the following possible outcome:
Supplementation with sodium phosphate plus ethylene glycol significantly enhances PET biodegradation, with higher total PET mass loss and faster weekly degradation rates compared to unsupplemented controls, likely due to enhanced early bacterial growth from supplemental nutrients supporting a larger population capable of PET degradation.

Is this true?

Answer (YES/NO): NO